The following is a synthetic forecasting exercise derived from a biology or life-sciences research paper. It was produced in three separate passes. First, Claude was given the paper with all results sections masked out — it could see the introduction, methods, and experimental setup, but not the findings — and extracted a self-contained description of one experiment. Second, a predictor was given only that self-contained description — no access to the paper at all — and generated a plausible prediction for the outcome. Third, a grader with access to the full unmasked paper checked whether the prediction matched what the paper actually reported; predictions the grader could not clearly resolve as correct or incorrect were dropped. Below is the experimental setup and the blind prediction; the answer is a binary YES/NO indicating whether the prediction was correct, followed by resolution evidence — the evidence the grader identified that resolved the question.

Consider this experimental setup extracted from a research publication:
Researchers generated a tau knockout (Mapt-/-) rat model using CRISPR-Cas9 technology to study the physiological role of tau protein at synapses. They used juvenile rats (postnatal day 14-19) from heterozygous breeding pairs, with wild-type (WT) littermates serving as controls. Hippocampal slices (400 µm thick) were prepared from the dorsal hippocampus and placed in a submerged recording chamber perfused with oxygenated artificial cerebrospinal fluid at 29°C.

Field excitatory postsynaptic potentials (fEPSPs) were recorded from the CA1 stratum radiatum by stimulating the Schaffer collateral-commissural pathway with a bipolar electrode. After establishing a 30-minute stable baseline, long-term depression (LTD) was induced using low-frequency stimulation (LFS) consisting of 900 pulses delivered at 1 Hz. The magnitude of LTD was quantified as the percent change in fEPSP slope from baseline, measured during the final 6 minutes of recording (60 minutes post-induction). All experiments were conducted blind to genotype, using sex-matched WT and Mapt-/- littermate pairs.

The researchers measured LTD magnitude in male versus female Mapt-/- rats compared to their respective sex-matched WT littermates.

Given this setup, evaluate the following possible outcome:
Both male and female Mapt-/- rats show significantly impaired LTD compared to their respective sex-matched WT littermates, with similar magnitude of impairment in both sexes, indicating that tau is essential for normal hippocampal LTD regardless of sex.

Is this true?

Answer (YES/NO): NO